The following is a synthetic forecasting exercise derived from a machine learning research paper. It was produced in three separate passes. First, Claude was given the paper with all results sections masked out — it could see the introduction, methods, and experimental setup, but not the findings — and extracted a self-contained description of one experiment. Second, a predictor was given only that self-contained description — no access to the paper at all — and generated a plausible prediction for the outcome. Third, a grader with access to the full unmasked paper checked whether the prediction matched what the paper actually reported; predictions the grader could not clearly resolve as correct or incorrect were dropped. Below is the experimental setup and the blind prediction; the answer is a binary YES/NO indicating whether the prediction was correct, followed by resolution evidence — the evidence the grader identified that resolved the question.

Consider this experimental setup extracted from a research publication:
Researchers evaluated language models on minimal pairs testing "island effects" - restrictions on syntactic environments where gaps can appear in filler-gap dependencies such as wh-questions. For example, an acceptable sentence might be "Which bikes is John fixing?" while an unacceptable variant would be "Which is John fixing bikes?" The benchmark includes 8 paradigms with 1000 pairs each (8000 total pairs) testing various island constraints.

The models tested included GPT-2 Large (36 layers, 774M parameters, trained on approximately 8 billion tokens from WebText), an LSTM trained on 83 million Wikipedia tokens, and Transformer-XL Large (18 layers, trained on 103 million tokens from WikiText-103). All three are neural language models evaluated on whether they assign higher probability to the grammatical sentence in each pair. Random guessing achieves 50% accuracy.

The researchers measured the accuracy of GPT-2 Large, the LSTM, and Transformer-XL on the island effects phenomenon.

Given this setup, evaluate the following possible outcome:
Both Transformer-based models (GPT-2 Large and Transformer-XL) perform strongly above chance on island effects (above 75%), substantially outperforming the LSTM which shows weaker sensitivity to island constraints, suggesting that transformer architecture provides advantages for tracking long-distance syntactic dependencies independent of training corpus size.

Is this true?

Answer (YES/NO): NO